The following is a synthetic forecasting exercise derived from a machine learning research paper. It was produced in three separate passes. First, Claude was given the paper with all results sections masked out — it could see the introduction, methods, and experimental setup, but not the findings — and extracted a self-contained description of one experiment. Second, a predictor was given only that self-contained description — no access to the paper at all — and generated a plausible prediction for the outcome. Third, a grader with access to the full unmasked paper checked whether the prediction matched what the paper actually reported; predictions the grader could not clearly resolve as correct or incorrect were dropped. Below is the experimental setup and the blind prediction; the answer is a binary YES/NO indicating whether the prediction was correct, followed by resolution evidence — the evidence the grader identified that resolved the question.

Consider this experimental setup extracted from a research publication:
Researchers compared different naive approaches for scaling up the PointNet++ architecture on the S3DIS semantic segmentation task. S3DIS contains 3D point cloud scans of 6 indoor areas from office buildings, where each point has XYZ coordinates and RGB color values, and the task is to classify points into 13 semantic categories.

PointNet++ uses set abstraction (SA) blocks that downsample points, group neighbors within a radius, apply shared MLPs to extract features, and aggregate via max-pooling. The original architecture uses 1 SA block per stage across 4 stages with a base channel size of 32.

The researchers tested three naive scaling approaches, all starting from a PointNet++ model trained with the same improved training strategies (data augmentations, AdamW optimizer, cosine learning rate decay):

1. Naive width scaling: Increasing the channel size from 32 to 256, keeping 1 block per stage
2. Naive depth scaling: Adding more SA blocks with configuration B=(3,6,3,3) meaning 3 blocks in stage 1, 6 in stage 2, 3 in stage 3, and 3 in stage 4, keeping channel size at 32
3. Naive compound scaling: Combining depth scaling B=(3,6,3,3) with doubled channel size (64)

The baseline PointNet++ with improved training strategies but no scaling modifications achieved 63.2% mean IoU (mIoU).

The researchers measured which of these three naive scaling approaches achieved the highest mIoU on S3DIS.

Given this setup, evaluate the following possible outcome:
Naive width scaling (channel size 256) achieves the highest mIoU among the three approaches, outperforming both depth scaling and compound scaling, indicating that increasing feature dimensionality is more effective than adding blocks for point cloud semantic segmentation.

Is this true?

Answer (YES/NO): NO